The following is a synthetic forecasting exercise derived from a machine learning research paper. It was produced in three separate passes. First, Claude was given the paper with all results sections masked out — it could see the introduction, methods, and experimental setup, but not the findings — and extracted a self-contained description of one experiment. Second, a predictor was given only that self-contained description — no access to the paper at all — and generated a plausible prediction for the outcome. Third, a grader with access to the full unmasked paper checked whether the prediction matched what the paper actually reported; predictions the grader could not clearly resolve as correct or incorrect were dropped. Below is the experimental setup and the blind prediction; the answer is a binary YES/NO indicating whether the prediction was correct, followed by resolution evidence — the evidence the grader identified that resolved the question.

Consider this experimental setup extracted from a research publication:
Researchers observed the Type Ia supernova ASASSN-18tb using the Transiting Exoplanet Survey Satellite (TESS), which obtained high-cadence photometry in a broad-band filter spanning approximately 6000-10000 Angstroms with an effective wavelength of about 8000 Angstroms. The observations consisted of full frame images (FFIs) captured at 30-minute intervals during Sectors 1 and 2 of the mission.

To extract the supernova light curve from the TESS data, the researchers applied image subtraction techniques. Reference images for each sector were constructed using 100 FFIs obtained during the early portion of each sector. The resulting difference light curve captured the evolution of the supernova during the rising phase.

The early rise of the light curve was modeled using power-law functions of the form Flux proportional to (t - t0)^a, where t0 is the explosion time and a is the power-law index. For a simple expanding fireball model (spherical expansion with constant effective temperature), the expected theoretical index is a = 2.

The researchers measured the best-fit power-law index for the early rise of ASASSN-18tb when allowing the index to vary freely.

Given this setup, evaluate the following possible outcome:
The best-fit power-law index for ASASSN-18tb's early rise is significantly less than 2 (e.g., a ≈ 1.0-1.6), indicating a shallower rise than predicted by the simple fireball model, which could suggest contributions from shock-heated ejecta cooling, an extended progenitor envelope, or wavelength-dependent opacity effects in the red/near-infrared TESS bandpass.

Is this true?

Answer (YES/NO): NO